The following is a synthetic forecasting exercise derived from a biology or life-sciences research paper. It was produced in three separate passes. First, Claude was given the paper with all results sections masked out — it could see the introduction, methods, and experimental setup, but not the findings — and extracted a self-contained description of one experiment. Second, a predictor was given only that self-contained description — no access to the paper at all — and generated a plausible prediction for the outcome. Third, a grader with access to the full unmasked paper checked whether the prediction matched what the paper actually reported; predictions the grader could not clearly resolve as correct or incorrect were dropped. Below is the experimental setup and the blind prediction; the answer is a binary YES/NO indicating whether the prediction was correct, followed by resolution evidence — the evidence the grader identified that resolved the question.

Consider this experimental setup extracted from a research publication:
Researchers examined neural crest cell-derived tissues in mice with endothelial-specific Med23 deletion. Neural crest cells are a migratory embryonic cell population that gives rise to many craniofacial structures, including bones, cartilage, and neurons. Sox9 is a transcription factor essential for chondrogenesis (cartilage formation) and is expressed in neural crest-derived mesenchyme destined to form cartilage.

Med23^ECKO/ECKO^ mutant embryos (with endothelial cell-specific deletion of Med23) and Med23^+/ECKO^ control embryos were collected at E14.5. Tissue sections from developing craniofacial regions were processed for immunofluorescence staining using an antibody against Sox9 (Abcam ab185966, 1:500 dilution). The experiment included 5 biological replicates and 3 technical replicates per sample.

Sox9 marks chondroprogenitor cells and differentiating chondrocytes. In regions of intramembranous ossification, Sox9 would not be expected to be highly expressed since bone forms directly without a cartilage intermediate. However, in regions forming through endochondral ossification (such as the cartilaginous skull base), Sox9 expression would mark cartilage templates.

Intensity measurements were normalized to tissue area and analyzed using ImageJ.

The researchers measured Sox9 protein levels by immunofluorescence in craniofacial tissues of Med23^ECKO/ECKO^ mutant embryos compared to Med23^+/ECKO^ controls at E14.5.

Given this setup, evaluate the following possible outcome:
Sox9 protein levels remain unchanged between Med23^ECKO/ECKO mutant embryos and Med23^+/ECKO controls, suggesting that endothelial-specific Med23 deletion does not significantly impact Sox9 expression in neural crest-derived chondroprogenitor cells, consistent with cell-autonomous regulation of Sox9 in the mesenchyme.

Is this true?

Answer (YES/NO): YES